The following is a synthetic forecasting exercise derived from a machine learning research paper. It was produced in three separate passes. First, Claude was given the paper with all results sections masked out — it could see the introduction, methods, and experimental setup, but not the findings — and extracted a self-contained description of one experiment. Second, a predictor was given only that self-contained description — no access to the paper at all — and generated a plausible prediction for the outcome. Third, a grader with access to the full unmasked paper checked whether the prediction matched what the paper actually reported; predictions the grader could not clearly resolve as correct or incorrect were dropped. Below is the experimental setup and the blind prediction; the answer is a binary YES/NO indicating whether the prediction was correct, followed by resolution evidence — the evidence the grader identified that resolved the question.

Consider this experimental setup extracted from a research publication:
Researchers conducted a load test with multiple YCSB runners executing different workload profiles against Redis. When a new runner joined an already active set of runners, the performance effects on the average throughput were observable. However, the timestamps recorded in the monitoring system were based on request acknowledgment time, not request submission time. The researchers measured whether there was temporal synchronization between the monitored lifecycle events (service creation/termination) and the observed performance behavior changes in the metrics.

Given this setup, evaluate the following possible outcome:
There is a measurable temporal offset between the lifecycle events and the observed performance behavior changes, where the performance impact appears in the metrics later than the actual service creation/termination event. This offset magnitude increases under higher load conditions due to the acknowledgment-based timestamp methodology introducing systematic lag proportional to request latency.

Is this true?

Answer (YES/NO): NO